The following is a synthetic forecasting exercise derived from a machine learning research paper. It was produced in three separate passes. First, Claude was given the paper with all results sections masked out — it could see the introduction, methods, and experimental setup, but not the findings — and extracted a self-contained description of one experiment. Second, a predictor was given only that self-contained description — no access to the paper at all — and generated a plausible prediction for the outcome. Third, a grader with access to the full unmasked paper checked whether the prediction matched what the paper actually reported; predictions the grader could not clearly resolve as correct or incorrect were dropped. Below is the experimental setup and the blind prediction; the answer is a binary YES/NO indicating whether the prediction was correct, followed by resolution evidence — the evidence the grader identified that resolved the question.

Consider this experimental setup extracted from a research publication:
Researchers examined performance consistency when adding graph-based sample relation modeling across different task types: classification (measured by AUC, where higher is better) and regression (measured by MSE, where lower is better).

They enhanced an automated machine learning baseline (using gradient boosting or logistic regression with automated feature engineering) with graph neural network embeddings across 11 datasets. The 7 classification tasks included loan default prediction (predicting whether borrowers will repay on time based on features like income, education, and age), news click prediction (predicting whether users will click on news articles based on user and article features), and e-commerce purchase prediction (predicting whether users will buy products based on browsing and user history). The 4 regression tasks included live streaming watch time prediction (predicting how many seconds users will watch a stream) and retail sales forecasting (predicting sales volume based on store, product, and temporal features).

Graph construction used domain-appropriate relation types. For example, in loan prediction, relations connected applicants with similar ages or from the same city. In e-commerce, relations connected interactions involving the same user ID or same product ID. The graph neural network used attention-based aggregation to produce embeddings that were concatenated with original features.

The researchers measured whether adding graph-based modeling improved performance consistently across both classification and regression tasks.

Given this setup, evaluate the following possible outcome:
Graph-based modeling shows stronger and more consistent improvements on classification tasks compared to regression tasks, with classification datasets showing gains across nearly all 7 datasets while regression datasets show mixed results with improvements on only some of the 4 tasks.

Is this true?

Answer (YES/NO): NO